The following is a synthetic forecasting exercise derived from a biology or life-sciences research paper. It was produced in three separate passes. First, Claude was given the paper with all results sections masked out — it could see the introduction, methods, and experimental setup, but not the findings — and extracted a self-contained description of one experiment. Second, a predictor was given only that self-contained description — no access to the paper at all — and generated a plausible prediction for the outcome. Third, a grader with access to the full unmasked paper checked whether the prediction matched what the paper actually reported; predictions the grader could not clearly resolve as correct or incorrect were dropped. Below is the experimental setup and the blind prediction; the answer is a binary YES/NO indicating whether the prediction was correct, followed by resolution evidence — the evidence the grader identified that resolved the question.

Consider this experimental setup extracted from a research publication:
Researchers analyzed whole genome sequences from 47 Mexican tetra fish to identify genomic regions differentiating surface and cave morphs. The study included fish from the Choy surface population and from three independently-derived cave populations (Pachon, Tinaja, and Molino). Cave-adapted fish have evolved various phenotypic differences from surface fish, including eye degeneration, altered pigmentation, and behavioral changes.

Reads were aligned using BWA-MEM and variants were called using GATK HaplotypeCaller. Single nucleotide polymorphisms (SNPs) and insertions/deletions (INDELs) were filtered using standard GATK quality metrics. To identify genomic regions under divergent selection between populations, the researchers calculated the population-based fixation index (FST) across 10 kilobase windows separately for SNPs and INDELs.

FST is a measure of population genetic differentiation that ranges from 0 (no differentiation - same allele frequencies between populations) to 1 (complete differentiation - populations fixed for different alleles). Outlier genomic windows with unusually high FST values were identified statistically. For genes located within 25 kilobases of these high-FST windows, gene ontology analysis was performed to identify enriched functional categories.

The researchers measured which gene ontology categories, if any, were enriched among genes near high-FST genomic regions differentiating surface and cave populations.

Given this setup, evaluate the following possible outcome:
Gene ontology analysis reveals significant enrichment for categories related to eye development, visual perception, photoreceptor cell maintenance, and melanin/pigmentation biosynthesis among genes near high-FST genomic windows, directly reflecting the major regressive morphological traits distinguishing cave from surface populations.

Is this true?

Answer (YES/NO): NO